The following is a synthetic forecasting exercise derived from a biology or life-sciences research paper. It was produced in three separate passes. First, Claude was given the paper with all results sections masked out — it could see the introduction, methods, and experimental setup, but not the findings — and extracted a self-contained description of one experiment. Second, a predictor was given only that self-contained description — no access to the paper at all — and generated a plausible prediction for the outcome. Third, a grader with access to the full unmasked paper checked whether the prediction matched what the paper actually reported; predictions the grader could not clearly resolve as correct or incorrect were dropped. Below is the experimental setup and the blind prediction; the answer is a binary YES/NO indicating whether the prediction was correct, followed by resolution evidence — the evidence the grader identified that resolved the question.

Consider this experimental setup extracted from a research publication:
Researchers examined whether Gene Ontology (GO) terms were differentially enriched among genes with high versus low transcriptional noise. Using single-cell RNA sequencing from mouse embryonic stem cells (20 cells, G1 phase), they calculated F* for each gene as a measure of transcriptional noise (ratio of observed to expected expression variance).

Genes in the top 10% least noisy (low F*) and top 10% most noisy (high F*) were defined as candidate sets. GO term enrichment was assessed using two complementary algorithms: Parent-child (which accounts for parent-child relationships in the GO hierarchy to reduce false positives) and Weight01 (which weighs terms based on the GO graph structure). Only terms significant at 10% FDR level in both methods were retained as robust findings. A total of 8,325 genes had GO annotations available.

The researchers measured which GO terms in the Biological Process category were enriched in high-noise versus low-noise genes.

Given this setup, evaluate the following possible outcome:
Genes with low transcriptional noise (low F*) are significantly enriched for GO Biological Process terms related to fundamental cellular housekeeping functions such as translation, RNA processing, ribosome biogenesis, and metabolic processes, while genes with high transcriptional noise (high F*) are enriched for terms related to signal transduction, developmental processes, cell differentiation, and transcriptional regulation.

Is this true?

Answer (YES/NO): NO